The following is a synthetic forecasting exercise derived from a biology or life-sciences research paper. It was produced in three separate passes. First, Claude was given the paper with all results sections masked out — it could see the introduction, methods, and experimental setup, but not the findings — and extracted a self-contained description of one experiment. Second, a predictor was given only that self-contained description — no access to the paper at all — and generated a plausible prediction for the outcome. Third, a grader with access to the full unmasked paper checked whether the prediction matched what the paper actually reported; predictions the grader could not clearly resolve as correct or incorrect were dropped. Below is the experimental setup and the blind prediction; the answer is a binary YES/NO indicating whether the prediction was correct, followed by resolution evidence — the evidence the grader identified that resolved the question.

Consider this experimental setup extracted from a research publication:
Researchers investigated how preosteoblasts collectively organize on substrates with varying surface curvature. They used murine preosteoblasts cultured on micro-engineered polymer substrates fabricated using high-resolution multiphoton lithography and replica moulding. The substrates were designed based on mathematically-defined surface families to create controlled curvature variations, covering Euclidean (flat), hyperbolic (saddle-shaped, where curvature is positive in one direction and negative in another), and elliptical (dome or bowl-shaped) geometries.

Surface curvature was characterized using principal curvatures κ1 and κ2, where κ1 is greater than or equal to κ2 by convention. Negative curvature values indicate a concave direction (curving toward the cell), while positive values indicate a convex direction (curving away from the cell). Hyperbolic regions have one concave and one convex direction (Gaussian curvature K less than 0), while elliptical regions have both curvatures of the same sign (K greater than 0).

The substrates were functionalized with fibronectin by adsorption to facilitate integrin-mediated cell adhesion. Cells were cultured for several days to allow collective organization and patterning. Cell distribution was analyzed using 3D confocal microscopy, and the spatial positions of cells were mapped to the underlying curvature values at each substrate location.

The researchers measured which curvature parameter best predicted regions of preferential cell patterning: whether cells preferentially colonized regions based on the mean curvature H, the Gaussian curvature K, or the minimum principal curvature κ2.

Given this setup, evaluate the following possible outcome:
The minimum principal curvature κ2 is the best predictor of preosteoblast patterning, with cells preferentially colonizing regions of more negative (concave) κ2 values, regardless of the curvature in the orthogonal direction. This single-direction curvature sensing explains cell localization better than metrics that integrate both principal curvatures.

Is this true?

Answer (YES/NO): YES